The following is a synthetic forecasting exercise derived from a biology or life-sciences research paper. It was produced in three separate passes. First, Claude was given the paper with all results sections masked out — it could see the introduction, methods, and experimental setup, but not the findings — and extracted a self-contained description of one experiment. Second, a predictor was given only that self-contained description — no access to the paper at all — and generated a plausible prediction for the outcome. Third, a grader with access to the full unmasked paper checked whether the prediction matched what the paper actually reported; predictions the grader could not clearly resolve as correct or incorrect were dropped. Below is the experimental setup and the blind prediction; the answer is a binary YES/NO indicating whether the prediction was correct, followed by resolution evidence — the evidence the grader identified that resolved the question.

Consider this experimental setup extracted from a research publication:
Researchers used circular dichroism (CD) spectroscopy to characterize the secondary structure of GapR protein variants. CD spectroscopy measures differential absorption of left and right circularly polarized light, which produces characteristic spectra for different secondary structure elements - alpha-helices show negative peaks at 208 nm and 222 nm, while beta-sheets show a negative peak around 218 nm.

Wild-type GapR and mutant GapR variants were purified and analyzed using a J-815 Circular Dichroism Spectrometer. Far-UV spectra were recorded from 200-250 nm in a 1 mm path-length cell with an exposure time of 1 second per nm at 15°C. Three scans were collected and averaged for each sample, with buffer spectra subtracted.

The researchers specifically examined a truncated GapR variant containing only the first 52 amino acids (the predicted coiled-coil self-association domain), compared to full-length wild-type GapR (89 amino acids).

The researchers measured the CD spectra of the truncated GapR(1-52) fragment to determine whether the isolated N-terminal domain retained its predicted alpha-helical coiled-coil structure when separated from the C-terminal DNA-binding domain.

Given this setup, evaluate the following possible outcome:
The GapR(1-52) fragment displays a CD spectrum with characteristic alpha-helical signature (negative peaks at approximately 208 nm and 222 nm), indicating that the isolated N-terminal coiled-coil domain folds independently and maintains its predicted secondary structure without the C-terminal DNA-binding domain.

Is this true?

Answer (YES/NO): YES